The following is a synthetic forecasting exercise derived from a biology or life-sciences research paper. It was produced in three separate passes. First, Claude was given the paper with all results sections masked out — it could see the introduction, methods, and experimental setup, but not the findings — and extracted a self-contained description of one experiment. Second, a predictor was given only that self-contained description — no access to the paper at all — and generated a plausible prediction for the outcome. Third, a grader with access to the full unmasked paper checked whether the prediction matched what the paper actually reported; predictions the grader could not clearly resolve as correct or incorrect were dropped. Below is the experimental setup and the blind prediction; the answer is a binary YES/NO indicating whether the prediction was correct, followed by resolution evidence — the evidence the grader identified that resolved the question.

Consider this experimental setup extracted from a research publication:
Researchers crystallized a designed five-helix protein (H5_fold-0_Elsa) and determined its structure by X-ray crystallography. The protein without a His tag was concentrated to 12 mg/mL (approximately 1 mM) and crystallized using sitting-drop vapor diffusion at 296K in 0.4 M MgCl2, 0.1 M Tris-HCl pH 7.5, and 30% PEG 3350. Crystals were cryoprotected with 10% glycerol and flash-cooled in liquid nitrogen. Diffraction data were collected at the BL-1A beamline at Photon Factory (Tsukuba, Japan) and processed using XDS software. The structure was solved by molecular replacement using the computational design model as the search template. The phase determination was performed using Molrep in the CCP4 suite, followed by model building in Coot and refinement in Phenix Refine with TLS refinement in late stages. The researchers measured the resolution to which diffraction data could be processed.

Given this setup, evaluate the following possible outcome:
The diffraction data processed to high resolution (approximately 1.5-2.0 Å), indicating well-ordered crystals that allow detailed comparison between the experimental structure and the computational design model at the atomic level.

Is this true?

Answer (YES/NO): NO